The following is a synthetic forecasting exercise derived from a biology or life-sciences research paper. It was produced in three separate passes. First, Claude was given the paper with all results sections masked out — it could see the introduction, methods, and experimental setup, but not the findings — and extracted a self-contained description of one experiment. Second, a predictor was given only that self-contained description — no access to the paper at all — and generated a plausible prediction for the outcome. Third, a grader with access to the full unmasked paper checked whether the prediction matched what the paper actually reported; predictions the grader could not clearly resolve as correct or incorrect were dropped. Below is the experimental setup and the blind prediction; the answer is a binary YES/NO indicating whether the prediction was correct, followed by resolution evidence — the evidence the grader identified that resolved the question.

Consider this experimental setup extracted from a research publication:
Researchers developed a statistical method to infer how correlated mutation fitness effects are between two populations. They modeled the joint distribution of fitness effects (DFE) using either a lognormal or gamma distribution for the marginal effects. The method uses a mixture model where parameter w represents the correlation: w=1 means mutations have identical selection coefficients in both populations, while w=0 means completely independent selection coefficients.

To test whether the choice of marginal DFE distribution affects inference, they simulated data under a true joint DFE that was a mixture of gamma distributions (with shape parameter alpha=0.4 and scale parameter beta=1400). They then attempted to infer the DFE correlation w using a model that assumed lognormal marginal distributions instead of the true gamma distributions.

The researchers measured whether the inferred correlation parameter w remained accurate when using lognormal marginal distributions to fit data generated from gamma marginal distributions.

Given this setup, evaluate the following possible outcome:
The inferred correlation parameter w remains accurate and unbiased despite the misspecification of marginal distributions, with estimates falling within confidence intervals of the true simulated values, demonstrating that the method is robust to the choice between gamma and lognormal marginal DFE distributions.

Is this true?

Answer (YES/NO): YES